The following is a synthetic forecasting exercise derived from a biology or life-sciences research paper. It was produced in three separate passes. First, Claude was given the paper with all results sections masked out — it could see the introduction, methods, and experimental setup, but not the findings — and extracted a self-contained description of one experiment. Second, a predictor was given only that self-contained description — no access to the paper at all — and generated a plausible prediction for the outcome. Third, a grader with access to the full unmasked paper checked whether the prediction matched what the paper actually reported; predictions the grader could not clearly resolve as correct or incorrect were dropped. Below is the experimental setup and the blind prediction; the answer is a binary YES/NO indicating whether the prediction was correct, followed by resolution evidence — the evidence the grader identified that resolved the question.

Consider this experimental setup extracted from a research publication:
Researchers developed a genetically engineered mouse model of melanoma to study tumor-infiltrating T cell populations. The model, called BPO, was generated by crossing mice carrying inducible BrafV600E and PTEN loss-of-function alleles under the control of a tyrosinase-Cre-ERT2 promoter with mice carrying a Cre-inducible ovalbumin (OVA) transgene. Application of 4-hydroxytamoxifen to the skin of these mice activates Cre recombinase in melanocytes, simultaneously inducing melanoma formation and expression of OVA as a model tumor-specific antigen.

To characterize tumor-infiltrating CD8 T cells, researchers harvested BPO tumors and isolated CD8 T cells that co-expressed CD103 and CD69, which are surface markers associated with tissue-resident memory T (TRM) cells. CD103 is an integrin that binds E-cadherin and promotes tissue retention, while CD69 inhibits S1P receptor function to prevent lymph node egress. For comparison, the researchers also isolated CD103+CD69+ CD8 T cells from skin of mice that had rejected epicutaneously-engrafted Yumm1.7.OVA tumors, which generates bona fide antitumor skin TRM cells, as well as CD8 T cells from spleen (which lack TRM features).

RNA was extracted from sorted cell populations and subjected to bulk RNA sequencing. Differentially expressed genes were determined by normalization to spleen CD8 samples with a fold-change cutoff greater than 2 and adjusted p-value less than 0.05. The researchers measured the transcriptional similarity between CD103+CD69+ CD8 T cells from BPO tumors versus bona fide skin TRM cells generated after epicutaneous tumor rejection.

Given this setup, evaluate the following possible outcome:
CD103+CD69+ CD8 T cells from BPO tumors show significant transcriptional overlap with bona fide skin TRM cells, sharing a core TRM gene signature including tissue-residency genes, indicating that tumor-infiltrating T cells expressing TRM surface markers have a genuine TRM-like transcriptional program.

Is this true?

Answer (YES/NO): YES